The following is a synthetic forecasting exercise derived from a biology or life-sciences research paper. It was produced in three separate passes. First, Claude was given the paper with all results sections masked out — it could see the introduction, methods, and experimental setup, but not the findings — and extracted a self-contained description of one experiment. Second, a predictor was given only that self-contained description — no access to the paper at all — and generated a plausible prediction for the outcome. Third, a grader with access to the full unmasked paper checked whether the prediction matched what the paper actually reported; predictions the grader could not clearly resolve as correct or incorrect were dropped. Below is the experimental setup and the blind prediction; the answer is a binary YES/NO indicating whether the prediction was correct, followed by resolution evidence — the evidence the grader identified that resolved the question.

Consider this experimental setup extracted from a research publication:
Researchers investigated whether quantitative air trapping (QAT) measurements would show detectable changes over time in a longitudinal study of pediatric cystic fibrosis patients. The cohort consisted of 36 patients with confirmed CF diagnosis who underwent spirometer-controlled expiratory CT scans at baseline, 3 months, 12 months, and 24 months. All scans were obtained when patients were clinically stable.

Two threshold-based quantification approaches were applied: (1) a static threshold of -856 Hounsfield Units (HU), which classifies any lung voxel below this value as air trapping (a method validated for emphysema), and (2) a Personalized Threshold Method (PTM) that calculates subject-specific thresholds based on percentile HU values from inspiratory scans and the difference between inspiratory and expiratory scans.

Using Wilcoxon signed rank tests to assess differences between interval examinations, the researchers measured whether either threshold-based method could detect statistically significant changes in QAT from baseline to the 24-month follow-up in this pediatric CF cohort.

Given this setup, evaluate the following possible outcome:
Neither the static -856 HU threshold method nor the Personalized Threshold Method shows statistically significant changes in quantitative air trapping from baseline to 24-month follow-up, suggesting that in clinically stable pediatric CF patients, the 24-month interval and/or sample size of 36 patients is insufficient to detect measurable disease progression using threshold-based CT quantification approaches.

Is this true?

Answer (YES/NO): NO